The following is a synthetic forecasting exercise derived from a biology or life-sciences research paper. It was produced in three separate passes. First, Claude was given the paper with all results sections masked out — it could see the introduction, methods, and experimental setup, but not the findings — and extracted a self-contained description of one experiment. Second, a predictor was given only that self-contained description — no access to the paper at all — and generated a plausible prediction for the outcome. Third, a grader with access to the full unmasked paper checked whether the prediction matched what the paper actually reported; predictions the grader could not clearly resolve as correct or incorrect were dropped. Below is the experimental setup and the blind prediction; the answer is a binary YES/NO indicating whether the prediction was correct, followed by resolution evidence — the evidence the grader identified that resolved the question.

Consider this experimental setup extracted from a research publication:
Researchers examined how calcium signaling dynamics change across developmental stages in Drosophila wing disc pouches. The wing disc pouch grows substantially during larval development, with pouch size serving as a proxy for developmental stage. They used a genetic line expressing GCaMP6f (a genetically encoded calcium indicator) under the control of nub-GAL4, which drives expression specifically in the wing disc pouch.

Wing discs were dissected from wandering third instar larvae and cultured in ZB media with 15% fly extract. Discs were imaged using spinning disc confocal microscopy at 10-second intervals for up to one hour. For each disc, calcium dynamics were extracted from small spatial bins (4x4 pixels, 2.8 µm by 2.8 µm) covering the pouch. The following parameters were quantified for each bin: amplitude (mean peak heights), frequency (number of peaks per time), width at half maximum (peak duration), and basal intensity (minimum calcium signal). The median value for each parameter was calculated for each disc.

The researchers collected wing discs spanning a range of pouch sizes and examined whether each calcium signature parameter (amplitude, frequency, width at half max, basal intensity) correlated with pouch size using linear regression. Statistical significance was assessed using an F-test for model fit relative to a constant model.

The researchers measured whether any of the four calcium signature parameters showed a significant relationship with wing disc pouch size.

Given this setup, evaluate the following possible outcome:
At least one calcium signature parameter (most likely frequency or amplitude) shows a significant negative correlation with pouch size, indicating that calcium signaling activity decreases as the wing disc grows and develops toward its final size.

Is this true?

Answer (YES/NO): NO